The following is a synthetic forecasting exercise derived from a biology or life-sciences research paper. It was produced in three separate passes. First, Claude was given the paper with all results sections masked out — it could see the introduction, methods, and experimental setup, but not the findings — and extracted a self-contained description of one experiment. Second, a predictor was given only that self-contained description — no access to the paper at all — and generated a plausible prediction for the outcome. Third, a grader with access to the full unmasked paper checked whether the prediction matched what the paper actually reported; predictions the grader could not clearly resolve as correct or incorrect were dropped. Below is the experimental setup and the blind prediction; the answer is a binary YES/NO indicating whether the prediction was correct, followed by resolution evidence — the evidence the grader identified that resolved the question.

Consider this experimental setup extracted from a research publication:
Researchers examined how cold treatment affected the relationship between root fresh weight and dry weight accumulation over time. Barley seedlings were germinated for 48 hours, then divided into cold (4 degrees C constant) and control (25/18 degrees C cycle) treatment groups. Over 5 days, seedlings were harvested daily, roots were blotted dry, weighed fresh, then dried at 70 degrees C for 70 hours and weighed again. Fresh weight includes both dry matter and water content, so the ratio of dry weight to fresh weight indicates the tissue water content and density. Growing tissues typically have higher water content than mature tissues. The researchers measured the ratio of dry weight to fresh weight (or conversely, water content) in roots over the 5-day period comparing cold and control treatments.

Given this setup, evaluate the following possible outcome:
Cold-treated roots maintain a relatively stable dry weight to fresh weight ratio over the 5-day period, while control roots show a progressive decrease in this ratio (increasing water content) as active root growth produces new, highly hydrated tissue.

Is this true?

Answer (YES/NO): NO